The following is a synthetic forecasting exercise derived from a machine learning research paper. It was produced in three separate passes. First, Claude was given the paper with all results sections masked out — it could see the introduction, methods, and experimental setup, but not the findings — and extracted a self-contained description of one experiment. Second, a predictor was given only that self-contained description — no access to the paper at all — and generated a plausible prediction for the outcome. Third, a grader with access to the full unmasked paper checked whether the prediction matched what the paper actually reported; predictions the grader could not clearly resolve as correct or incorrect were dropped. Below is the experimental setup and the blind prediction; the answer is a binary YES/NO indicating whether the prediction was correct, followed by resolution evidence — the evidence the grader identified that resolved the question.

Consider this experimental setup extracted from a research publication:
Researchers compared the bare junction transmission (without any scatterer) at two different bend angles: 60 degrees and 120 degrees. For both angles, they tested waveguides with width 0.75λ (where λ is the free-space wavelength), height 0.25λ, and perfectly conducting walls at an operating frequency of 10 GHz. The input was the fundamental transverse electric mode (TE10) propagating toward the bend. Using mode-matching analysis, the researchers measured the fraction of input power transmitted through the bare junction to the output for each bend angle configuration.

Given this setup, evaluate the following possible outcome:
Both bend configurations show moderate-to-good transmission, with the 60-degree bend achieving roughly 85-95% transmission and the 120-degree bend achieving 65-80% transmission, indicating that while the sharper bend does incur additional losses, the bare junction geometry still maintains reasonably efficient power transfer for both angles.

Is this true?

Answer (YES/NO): NO